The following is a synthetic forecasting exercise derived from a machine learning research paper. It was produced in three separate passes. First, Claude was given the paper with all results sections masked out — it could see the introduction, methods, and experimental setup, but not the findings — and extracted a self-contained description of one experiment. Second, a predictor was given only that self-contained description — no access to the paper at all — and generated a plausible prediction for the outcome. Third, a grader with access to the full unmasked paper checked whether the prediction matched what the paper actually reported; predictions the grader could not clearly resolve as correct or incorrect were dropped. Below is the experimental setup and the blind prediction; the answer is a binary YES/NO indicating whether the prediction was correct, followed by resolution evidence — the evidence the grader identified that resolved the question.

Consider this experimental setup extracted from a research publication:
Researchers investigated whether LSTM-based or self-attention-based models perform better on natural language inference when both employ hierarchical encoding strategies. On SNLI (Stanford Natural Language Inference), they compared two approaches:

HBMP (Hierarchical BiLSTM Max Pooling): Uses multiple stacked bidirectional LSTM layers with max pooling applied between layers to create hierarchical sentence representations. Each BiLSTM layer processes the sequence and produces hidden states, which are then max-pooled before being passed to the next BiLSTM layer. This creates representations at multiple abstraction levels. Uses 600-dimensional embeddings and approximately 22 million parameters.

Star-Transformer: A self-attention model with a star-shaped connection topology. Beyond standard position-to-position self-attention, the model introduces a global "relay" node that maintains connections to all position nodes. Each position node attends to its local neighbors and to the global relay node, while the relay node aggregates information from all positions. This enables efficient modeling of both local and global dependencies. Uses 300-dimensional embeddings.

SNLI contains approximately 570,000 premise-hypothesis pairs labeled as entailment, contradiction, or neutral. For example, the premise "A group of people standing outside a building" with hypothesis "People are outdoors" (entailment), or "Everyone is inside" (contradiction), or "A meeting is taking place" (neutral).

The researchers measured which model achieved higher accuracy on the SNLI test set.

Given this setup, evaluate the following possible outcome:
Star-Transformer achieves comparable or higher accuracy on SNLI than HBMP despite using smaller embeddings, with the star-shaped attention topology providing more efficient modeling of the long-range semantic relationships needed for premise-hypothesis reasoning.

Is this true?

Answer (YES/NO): NO